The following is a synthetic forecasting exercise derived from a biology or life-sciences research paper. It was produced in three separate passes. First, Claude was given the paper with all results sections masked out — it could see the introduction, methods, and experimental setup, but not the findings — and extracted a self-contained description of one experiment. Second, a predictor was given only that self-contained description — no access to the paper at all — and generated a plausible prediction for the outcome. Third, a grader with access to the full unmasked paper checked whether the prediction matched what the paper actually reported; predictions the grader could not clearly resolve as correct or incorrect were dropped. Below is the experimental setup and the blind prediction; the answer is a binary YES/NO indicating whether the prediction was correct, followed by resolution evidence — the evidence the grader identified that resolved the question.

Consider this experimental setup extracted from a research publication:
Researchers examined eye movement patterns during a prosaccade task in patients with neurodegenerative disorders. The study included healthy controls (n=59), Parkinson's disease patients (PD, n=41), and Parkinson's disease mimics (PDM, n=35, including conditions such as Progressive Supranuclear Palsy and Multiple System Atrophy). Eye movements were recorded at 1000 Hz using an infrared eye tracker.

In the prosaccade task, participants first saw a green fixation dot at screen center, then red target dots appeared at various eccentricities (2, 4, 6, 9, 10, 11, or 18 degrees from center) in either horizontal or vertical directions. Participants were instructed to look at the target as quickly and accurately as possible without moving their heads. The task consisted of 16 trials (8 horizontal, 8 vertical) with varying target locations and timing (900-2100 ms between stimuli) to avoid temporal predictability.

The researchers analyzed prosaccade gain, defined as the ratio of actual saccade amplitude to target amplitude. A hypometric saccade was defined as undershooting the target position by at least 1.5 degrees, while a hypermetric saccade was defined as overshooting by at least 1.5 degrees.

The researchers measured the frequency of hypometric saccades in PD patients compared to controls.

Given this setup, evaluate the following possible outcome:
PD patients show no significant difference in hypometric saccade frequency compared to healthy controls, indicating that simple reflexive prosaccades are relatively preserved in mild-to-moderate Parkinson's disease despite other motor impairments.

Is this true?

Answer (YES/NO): NO